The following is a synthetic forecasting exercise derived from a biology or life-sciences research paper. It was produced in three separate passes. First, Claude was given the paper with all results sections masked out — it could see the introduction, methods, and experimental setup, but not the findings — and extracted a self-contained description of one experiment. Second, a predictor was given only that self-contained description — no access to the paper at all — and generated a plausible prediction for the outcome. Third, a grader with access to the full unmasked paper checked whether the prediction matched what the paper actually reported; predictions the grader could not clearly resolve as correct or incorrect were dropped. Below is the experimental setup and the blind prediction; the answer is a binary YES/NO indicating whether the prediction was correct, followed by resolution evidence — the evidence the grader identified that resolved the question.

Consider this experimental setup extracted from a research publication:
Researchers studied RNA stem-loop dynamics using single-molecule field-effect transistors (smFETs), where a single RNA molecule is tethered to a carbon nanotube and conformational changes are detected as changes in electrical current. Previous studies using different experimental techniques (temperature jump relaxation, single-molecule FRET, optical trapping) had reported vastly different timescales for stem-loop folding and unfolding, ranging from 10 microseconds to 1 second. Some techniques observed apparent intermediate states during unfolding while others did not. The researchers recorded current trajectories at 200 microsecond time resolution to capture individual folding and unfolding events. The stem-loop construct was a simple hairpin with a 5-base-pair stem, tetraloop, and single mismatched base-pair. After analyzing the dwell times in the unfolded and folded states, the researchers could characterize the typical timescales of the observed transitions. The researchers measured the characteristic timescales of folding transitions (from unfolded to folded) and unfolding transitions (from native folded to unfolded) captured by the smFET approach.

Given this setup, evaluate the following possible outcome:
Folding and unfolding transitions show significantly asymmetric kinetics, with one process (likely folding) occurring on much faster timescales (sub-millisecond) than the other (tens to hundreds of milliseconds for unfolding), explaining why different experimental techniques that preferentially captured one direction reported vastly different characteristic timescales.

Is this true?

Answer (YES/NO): NO